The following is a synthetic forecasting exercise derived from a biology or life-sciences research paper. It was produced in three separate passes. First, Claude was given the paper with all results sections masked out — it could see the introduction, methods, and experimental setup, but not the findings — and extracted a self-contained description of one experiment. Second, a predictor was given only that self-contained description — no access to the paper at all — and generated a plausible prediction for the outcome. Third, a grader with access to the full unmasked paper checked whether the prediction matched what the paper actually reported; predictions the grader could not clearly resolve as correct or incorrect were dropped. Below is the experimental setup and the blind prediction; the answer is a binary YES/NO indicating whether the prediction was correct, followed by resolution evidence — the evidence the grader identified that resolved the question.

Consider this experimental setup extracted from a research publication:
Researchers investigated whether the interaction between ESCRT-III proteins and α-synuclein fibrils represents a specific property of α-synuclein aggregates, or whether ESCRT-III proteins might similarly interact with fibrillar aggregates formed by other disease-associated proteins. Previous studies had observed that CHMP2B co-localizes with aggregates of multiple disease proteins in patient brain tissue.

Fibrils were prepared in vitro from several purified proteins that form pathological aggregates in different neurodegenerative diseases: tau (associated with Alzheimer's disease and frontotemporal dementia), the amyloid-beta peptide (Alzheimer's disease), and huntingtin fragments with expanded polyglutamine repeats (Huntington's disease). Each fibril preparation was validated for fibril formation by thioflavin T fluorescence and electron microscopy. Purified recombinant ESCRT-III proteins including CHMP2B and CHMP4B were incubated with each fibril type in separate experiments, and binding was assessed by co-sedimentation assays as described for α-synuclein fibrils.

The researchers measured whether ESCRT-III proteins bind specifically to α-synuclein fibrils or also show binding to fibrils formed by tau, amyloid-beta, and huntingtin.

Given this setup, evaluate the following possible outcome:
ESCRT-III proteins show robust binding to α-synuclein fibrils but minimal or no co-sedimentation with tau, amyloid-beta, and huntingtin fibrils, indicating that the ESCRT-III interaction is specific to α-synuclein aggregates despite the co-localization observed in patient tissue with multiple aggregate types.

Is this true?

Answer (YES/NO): NO